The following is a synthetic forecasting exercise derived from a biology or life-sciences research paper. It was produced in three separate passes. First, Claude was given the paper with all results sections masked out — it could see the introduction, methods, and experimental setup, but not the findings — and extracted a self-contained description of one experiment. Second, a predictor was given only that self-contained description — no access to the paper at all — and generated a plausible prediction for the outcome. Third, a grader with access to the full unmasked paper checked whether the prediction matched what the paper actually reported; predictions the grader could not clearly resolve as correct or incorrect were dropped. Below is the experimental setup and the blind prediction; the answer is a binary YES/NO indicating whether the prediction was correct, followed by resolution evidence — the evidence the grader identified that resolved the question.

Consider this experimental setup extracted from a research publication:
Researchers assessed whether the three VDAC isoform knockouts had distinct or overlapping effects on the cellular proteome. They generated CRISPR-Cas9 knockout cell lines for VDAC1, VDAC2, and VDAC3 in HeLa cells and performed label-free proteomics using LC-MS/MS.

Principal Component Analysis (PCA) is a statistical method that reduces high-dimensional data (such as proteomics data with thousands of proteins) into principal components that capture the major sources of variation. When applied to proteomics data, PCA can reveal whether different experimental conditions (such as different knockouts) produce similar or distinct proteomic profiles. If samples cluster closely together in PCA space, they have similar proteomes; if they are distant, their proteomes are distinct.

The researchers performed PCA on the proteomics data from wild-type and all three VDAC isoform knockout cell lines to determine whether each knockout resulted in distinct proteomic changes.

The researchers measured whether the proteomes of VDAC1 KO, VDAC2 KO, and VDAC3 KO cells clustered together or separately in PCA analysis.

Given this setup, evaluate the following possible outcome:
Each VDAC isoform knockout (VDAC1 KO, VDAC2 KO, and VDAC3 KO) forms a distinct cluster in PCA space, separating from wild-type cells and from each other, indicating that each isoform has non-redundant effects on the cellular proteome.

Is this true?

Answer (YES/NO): YES